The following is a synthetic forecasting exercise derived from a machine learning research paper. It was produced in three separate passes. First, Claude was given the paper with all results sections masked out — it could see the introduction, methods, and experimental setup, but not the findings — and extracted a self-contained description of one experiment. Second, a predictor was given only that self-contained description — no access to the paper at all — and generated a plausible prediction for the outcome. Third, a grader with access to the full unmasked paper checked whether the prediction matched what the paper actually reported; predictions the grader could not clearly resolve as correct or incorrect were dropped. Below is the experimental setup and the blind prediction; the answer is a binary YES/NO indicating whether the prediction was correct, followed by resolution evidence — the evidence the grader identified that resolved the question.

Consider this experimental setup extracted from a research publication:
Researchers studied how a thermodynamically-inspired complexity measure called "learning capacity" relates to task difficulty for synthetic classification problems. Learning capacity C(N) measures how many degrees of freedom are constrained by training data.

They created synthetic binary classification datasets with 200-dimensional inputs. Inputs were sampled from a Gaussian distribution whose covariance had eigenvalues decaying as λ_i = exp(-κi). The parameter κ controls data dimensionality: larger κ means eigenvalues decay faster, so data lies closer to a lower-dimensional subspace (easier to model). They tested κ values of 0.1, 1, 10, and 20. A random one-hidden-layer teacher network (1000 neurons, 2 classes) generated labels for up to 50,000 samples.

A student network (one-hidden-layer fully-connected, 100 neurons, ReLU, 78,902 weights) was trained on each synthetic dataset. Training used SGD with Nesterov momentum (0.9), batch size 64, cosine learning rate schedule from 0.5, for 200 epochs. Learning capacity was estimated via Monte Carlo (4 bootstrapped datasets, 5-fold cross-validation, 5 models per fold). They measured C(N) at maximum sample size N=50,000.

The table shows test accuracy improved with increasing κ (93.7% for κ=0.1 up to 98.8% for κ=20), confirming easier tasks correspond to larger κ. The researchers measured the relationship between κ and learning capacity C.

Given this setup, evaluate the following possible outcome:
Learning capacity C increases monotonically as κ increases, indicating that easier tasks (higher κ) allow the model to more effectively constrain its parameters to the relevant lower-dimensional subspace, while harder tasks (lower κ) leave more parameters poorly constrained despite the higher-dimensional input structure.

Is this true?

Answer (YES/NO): NO